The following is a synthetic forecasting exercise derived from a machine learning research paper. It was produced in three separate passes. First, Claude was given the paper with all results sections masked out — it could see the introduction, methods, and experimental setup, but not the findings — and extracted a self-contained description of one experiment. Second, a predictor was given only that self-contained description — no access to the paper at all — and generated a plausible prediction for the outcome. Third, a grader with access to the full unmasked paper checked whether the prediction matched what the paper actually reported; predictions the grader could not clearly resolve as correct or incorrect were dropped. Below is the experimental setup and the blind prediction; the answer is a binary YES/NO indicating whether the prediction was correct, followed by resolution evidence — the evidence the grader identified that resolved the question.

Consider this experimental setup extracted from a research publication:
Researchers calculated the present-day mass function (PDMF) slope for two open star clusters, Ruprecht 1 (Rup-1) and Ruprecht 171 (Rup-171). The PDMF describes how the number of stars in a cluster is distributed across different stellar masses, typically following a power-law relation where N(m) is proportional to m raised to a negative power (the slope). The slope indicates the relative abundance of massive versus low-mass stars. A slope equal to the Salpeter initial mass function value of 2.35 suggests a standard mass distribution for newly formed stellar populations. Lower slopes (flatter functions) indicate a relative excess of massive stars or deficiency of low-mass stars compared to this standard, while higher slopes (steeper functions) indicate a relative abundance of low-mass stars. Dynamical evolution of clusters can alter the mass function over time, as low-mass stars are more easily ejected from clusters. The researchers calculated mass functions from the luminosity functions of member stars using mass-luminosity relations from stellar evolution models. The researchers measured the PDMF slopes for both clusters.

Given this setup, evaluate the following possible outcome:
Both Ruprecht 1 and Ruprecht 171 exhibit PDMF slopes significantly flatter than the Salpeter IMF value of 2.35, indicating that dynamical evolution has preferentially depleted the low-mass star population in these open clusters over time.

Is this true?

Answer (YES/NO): NO